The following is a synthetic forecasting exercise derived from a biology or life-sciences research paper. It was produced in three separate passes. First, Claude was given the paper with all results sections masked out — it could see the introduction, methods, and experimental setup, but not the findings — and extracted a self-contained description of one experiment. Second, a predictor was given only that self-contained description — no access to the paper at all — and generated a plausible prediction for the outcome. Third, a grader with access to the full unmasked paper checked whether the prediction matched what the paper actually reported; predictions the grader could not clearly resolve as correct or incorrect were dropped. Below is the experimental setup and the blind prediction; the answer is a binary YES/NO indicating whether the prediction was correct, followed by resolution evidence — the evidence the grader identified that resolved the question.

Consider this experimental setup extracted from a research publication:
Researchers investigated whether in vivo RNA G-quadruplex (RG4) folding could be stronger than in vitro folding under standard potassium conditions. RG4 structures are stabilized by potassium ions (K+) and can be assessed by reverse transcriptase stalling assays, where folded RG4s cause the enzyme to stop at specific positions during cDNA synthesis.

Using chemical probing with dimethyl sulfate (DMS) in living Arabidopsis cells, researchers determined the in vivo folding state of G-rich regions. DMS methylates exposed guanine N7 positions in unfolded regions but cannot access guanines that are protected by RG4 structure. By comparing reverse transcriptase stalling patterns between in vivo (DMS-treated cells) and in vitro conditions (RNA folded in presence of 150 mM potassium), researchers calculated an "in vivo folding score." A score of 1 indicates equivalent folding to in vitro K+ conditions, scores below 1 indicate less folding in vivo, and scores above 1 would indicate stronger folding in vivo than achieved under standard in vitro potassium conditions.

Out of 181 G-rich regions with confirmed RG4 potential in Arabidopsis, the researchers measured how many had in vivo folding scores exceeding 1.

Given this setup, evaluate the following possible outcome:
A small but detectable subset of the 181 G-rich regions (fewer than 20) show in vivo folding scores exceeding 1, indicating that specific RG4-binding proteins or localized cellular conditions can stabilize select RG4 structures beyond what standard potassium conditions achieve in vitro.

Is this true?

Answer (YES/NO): NO